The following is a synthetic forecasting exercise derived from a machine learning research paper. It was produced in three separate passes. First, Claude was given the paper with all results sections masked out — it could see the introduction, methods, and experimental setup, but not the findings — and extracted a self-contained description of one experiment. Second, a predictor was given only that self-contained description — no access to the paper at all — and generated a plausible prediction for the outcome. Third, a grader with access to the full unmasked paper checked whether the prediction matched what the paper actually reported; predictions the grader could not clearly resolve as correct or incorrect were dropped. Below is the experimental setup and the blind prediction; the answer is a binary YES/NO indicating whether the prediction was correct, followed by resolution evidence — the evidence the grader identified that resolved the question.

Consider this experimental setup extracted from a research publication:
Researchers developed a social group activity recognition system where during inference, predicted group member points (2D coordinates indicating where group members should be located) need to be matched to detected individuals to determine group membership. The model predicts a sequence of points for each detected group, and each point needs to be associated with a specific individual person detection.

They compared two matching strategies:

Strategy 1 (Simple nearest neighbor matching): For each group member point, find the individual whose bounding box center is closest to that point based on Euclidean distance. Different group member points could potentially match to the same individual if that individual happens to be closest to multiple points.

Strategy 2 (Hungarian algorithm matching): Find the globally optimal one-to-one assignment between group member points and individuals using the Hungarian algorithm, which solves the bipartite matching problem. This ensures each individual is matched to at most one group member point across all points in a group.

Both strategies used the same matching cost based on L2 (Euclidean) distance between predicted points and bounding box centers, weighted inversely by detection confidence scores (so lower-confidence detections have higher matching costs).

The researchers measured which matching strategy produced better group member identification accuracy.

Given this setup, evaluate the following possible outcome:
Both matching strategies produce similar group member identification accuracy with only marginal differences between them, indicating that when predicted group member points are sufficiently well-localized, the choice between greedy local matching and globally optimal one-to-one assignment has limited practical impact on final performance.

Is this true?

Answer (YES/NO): YES